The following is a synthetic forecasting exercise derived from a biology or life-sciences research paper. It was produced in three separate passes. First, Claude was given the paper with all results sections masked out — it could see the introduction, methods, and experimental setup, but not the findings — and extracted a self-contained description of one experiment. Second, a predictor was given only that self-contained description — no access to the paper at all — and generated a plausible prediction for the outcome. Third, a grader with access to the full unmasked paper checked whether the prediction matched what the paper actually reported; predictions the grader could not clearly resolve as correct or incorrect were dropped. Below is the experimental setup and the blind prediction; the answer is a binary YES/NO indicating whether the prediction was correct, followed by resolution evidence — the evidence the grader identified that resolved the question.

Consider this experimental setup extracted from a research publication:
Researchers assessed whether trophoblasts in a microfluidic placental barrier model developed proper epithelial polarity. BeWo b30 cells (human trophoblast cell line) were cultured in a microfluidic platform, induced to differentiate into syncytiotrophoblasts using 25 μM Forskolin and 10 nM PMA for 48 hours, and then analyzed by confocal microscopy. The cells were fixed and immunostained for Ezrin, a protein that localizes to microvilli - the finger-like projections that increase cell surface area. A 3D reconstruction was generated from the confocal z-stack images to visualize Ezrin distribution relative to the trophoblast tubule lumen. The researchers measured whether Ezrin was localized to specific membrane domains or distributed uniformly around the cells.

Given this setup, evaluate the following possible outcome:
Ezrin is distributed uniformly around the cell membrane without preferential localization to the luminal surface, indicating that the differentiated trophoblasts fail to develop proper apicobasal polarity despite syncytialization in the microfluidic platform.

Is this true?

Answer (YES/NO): NO